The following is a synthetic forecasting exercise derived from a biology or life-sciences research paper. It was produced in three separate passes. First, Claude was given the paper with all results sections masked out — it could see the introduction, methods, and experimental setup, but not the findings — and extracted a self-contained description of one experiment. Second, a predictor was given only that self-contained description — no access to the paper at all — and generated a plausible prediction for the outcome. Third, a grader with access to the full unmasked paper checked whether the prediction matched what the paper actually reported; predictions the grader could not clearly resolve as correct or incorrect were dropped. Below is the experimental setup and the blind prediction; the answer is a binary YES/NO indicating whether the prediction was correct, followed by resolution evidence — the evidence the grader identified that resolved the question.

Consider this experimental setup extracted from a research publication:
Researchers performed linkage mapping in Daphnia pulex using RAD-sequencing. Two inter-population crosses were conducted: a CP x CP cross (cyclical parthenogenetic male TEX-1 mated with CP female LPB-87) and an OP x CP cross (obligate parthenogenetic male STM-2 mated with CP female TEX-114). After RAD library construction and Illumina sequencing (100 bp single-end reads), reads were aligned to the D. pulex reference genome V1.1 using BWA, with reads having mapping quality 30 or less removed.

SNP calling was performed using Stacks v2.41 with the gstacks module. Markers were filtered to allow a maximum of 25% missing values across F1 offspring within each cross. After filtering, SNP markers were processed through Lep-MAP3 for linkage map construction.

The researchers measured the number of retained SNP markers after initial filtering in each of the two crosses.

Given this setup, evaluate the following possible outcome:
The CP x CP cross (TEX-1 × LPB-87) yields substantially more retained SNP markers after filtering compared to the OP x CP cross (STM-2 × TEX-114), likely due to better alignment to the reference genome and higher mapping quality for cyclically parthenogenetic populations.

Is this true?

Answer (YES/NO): NO